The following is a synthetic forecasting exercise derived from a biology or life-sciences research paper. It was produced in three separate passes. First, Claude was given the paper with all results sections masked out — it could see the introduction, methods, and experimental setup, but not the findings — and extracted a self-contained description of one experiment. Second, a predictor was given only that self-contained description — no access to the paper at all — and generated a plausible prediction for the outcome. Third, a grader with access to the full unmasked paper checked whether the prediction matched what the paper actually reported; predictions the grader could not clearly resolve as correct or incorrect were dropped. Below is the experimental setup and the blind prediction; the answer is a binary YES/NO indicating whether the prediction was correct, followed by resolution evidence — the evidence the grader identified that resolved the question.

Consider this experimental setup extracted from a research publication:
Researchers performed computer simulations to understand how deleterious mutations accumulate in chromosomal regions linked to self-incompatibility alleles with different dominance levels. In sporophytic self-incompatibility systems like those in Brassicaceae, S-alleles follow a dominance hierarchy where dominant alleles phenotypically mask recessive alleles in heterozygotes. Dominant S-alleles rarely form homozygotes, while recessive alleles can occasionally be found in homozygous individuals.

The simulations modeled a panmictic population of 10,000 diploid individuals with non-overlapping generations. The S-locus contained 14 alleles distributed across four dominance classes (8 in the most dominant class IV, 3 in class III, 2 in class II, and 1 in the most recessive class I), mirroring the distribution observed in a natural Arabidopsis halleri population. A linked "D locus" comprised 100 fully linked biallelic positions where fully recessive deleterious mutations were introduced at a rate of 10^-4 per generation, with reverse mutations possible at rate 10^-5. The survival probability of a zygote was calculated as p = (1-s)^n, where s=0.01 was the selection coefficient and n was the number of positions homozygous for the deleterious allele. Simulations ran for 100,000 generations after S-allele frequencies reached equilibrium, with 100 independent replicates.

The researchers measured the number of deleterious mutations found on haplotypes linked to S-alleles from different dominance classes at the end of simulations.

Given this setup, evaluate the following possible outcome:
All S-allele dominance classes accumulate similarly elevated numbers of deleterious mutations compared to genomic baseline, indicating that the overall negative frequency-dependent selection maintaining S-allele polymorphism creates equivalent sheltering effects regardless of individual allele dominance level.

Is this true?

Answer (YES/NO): NO